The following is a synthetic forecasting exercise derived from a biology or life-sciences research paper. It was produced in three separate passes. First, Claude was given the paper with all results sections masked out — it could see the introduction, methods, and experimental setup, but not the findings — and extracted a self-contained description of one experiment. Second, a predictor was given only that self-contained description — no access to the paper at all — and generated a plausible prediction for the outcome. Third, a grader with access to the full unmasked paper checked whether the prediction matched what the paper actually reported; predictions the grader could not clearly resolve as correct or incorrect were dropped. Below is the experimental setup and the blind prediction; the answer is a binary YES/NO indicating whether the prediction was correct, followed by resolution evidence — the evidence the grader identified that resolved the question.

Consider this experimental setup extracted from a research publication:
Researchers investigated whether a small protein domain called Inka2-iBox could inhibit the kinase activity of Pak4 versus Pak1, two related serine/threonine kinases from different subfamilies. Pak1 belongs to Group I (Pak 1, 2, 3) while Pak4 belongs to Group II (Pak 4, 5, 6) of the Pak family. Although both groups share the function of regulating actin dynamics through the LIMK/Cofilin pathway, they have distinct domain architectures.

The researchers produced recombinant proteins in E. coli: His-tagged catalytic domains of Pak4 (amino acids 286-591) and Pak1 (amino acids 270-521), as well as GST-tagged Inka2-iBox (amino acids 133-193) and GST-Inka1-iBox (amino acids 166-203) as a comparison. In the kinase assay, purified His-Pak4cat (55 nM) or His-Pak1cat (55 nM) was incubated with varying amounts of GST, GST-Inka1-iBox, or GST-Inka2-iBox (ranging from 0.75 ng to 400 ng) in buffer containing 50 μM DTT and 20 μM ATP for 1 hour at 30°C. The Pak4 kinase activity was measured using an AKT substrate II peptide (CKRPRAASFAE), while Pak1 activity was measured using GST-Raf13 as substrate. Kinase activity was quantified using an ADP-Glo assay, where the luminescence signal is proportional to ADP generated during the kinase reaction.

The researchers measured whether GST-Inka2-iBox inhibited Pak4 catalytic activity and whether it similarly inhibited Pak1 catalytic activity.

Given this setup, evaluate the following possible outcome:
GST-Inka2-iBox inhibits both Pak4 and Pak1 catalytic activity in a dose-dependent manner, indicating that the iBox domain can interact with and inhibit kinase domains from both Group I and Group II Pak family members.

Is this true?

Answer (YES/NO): NO